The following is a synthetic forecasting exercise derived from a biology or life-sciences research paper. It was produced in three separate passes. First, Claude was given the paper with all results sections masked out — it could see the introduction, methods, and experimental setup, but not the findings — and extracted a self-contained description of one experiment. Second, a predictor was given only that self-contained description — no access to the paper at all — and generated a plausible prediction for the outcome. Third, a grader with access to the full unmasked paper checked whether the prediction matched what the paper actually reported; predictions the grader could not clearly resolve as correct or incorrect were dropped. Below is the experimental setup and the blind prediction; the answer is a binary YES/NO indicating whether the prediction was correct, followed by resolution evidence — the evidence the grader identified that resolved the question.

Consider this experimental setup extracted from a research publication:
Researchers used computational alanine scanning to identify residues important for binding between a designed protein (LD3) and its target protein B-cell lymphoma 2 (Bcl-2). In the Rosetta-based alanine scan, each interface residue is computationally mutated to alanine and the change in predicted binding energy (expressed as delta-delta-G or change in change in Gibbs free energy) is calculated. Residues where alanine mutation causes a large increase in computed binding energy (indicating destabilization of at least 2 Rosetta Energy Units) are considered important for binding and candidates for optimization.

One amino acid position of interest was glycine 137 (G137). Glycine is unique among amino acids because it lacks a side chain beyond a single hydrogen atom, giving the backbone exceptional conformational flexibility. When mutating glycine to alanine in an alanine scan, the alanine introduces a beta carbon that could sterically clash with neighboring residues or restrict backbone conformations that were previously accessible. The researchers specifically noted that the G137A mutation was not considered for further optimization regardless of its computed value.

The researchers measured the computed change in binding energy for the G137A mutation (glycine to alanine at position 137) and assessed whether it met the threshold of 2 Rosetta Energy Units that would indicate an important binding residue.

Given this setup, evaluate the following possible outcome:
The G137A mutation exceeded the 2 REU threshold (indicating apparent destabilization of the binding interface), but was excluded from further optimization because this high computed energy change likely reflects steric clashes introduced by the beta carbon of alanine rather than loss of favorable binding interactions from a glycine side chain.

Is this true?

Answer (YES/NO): YES